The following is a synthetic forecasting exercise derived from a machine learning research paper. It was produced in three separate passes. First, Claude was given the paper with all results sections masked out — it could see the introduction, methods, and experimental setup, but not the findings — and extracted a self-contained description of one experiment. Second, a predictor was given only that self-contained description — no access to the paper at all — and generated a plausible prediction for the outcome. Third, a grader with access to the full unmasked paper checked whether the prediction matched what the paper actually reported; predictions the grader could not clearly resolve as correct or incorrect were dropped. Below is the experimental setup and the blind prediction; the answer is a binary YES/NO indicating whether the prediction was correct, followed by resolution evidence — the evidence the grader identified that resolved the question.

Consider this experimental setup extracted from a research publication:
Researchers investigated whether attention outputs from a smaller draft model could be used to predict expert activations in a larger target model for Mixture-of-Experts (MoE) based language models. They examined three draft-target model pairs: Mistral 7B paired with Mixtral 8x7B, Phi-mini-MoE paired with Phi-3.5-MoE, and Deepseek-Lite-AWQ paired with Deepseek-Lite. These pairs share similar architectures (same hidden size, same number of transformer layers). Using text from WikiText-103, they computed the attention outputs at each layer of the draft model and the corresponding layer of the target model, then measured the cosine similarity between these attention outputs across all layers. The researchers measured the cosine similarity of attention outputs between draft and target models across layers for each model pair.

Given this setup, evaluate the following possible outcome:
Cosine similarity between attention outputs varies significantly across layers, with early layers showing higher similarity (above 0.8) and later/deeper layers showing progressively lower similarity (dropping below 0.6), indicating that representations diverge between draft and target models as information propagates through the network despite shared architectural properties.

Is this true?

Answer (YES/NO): NO